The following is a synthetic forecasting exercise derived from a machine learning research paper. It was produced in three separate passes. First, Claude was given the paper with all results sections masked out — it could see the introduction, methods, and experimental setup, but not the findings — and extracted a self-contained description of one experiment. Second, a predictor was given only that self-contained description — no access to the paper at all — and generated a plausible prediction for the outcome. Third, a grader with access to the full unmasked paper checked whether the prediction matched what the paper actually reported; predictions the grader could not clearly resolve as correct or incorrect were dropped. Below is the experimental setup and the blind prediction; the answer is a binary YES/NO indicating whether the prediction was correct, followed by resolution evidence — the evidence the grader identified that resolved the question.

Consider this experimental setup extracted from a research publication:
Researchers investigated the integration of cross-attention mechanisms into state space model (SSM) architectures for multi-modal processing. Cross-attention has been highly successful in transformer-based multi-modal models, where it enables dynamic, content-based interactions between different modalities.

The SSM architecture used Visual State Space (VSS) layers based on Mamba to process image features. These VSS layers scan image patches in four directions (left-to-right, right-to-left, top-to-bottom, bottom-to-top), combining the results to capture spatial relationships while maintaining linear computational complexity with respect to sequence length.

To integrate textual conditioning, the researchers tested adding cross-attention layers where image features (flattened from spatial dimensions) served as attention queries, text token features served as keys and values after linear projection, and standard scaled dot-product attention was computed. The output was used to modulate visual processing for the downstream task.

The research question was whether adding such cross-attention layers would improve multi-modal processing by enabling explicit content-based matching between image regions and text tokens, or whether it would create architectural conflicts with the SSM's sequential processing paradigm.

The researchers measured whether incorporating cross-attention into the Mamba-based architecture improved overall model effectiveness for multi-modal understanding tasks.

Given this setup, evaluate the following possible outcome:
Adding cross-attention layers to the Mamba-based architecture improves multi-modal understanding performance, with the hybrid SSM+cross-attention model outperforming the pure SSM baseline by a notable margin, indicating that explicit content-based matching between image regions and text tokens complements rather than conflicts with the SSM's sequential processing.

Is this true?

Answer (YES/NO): NO